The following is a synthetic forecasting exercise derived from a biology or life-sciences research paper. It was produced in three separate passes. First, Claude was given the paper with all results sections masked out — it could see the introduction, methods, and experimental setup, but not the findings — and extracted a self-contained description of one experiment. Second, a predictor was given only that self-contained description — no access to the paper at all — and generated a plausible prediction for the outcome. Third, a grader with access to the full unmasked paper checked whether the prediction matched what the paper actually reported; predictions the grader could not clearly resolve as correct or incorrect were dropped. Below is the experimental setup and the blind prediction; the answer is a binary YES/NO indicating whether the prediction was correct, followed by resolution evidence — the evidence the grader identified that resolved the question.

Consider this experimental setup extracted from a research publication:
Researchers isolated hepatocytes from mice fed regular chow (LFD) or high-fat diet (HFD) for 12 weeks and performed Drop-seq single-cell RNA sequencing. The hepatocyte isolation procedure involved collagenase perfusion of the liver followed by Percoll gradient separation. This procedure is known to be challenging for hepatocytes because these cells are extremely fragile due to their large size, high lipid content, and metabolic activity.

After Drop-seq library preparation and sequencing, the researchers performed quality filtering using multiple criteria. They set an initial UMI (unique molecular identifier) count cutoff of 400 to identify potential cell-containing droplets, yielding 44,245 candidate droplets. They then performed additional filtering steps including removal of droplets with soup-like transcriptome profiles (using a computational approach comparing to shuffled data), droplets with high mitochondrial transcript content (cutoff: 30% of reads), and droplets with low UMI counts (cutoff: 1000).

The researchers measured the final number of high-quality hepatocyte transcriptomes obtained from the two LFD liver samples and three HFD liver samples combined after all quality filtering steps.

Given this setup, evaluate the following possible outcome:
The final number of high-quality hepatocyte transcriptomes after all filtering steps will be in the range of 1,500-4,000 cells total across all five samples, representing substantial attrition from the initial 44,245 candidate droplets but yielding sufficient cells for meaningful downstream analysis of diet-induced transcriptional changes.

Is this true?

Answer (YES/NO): NO